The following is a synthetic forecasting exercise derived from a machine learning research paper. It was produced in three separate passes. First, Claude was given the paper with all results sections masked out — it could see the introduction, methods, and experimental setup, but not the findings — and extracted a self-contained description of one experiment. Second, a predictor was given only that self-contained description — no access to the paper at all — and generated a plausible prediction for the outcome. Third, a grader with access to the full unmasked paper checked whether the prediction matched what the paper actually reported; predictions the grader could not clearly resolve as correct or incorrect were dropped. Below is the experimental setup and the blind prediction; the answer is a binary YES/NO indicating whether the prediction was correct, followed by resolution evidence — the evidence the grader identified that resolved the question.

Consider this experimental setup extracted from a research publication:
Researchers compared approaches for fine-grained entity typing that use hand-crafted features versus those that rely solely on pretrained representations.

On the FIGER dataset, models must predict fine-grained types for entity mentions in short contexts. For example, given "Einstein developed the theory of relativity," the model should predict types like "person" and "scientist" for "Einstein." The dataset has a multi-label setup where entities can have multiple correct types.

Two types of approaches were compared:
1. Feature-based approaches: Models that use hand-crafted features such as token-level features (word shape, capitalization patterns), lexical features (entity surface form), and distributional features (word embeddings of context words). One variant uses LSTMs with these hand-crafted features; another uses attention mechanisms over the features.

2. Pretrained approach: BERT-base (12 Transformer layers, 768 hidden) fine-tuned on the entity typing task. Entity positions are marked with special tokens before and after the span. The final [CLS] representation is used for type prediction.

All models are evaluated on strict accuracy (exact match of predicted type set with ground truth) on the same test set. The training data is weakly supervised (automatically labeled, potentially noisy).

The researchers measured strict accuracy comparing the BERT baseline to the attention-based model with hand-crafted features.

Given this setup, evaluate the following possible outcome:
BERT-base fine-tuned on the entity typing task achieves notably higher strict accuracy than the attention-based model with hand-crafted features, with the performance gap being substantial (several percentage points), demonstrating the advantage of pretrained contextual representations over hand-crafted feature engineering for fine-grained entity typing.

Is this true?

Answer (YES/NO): NO